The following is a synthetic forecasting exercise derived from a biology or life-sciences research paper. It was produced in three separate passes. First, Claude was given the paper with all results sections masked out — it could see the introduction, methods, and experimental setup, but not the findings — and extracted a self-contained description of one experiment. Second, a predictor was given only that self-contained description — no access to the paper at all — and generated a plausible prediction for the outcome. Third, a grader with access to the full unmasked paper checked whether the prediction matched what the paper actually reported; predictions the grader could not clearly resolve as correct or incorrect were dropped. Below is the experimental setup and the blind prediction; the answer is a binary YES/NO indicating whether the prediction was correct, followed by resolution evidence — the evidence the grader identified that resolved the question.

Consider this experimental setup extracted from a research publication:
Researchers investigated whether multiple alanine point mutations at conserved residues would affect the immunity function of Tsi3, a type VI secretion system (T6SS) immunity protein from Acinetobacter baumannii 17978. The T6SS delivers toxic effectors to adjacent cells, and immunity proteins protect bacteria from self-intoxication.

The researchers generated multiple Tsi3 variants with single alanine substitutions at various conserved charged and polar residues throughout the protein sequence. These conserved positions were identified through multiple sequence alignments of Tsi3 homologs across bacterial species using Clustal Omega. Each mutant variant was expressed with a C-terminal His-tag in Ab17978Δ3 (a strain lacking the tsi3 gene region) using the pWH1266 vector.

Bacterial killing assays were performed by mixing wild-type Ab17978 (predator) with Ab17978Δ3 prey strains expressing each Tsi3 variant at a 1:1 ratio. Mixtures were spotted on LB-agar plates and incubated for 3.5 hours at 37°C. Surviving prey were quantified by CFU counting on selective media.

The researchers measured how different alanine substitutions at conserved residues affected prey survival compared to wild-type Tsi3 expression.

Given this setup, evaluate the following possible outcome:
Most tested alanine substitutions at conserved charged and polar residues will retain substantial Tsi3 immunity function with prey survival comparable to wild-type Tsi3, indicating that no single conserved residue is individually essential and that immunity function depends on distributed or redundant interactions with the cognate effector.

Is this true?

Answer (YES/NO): YES